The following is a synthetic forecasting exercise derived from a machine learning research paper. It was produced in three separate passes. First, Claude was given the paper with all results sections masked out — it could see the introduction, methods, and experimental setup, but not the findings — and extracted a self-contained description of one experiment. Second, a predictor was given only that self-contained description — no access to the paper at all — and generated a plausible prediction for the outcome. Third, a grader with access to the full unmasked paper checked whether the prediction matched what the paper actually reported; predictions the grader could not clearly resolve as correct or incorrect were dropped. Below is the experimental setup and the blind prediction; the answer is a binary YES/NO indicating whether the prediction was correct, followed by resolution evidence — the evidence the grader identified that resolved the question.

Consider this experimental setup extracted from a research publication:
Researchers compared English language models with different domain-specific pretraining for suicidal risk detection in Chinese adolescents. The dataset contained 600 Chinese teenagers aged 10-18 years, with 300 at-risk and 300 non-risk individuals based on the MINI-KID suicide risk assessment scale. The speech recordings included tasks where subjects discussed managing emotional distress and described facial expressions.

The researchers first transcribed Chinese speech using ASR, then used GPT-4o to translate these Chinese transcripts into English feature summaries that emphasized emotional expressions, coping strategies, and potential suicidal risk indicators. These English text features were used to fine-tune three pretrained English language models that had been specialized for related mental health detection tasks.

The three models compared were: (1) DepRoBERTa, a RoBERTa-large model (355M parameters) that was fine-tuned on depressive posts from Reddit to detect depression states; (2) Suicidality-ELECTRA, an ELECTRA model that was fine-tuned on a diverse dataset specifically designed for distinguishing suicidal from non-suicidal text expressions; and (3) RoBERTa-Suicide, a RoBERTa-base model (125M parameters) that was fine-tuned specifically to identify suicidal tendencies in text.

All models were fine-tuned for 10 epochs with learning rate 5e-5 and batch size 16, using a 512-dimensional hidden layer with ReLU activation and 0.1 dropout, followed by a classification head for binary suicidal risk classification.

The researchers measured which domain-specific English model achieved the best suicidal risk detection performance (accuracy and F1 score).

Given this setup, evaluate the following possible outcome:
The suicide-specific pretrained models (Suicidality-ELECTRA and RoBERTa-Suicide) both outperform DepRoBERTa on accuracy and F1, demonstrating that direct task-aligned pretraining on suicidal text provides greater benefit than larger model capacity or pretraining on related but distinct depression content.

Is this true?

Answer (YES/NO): NO